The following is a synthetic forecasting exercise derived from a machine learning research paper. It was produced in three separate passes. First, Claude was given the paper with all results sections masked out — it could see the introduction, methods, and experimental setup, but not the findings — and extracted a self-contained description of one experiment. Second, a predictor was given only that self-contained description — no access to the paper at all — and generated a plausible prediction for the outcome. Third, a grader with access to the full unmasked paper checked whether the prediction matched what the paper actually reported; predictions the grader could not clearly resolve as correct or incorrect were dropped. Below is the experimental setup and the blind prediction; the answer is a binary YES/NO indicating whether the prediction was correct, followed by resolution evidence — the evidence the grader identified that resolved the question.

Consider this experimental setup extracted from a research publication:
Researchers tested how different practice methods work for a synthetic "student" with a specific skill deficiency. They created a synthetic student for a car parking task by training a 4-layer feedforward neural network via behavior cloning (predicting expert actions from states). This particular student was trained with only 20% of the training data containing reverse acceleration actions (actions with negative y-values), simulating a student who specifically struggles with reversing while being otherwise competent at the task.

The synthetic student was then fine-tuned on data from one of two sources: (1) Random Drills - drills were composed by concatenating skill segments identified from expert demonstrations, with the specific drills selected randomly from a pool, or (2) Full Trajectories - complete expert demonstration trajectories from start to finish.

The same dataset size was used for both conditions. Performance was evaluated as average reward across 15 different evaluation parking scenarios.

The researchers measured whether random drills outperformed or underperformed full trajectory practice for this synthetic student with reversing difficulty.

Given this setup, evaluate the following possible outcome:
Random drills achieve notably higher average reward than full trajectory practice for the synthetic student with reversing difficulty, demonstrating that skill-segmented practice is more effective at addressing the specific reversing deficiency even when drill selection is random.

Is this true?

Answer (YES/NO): NO